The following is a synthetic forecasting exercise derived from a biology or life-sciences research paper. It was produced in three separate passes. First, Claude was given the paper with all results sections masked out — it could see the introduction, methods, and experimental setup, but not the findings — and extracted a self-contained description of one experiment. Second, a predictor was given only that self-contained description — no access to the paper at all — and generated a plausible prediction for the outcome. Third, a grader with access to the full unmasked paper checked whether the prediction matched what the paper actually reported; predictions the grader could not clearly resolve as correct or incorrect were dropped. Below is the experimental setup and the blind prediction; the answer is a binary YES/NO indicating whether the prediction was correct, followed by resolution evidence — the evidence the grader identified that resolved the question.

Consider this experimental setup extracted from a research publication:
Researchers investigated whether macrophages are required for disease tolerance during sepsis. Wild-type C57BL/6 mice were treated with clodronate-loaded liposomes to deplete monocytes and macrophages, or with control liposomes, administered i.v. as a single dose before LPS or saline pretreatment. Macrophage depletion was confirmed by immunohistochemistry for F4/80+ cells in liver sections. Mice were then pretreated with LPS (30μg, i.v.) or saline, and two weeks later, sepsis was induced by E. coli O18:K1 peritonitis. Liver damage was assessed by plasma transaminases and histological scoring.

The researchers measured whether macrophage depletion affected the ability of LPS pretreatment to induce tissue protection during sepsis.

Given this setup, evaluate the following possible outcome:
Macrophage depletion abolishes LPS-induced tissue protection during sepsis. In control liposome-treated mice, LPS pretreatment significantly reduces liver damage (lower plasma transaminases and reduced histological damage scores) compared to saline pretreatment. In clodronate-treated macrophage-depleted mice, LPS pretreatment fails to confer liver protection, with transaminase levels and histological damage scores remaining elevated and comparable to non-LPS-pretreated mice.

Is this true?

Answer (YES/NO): NO